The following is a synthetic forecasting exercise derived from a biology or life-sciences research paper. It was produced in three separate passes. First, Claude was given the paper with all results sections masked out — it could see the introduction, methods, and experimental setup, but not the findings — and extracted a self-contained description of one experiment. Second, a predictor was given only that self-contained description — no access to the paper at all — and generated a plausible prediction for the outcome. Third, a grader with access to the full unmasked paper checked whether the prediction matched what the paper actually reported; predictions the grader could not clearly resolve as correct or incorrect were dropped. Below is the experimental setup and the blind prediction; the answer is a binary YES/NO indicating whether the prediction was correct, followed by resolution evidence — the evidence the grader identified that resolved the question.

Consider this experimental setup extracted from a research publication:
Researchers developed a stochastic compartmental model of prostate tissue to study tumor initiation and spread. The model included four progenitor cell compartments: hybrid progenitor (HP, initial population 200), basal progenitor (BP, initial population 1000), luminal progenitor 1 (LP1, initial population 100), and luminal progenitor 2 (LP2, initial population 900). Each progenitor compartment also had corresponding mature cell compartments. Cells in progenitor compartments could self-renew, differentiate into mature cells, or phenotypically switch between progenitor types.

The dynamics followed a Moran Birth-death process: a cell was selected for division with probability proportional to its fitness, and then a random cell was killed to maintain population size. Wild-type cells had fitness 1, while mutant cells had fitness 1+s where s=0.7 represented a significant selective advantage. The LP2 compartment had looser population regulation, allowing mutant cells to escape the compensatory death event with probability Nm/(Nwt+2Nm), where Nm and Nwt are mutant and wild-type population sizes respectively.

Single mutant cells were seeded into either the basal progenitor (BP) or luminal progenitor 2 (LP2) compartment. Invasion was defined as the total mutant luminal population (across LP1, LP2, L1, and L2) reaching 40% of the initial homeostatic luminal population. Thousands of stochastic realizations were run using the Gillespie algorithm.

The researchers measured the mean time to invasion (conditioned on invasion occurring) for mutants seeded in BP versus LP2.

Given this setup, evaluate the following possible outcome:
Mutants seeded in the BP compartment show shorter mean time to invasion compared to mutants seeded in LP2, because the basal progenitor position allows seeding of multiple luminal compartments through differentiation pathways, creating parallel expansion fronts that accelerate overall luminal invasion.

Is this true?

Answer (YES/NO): NO